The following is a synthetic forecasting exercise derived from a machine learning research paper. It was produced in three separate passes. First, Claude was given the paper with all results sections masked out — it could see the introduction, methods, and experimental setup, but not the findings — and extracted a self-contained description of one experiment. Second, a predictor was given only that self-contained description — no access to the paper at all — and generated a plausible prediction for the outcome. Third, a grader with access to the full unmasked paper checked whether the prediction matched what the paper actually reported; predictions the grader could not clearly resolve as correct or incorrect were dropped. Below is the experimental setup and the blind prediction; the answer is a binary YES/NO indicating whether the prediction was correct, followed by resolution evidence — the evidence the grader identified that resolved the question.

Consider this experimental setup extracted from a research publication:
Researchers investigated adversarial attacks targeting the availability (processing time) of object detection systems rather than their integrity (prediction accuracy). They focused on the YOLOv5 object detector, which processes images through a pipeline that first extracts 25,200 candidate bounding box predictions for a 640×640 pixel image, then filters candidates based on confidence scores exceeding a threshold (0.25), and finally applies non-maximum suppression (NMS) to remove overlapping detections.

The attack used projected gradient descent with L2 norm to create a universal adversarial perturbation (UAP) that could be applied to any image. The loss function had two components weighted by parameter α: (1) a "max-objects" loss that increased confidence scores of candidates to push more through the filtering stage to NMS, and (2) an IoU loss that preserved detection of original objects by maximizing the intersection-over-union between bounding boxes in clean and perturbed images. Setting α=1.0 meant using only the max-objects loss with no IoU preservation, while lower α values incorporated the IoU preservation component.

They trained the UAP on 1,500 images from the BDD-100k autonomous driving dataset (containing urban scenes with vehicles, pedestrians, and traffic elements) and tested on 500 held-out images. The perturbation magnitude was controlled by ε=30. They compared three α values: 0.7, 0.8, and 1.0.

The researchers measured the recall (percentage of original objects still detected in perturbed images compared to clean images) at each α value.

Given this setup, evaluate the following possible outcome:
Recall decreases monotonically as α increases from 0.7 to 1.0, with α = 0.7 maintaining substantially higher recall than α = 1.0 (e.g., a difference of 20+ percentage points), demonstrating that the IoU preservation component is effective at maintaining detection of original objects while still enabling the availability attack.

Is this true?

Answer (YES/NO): YES